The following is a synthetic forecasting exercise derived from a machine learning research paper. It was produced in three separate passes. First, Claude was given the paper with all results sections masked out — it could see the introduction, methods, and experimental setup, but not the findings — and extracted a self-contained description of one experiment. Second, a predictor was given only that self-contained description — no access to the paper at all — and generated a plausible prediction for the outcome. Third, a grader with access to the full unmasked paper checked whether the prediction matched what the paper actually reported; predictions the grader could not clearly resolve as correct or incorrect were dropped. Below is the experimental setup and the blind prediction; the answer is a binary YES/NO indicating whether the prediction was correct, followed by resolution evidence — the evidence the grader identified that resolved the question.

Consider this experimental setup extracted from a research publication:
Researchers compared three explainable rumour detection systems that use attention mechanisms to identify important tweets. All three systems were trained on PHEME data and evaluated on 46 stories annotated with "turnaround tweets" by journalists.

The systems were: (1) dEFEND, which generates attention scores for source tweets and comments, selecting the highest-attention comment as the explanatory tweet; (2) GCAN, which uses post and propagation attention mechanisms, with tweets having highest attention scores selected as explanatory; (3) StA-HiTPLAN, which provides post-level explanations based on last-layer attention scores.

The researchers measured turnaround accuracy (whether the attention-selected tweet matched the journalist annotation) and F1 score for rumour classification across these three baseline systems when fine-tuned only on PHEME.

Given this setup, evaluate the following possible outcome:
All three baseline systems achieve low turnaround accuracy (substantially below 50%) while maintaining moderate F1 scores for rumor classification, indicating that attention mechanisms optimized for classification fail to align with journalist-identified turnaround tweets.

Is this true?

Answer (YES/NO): NO